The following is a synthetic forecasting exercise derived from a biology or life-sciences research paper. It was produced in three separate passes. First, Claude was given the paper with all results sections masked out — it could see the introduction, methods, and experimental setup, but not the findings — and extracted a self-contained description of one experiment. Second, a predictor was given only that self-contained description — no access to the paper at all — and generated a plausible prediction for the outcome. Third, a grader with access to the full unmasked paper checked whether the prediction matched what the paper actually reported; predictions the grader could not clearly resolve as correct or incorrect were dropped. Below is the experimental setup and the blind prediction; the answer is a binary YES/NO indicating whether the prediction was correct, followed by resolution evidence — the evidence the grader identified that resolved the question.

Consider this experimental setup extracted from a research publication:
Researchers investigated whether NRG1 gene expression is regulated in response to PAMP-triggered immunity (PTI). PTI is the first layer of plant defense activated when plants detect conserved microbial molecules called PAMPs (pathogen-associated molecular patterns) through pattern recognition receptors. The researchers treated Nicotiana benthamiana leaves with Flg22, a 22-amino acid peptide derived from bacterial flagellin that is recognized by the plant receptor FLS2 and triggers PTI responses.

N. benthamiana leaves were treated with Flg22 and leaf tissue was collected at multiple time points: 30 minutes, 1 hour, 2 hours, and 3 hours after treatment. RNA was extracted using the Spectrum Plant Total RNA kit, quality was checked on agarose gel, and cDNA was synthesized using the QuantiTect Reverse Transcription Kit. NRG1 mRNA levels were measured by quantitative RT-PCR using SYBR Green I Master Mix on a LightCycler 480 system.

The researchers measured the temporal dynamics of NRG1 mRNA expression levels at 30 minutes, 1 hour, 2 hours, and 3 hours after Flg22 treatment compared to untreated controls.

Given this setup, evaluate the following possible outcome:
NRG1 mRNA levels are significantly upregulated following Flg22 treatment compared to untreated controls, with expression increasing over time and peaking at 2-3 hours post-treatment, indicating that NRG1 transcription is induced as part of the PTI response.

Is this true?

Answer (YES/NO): NO